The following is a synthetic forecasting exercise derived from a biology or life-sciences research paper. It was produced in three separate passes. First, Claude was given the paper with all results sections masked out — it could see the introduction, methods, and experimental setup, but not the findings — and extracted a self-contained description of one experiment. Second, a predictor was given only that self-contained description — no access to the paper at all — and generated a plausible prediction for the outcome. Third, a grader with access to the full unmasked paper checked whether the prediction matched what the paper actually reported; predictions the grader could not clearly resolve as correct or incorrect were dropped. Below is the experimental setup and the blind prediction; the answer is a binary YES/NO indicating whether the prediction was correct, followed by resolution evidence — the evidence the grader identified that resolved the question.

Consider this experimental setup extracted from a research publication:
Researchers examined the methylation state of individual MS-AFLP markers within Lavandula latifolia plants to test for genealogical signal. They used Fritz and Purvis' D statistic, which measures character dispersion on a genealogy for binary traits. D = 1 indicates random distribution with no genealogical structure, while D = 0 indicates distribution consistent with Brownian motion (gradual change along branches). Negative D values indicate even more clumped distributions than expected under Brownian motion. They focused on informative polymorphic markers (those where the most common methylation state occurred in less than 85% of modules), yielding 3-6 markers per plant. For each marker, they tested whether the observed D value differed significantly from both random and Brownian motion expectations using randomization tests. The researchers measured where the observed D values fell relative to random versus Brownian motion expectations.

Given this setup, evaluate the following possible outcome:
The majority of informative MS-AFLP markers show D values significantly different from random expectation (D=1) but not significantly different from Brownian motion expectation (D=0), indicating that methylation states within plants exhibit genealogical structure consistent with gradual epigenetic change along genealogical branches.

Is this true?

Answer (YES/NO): YES